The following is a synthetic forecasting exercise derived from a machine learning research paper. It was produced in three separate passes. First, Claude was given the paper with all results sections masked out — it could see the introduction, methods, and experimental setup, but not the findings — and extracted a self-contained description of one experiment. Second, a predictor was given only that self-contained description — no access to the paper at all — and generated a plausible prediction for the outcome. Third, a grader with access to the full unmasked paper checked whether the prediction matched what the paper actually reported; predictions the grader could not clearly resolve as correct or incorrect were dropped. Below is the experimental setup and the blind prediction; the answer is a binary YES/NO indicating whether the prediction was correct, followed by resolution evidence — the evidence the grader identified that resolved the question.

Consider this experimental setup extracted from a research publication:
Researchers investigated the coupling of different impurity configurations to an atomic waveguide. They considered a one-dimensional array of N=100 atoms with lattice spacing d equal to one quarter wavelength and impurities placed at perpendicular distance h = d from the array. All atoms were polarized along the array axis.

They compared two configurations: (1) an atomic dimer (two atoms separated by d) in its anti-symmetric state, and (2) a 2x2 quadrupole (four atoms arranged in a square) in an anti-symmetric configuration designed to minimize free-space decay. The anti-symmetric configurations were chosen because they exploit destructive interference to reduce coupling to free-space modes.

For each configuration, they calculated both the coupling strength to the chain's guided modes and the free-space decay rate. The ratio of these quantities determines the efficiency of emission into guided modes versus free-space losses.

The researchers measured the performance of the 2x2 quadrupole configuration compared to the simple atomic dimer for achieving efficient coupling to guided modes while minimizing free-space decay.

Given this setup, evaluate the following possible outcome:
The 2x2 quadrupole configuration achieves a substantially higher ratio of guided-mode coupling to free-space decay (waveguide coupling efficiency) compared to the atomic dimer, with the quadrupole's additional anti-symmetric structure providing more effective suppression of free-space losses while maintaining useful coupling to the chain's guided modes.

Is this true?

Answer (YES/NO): NO